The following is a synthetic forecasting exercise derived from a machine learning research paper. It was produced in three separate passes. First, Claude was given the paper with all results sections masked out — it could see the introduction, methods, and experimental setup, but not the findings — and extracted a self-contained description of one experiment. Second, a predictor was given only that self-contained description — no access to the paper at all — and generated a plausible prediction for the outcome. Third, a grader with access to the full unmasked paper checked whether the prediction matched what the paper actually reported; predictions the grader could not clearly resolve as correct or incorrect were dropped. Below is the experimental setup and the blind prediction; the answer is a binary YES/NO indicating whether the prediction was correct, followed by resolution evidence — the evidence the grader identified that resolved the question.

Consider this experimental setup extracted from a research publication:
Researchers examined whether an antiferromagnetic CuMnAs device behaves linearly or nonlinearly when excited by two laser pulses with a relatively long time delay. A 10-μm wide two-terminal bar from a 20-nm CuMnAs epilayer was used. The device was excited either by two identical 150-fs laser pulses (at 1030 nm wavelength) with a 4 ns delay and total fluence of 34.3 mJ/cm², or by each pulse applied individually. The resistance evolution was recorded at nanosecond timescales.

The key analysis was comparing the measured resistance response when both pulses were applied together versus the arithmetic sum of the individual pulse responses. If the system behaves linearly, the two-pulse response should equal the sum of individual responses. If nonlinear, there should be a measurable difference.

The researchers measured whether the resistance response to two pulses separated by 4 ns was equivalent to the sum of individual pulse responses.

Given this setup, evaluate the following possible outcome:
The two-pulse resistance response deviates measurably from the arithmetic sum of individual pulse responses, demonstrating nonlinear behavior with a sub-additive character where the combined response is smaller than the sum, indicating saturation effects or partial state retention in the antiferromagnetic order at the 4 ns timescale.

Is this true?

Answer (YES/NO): NO